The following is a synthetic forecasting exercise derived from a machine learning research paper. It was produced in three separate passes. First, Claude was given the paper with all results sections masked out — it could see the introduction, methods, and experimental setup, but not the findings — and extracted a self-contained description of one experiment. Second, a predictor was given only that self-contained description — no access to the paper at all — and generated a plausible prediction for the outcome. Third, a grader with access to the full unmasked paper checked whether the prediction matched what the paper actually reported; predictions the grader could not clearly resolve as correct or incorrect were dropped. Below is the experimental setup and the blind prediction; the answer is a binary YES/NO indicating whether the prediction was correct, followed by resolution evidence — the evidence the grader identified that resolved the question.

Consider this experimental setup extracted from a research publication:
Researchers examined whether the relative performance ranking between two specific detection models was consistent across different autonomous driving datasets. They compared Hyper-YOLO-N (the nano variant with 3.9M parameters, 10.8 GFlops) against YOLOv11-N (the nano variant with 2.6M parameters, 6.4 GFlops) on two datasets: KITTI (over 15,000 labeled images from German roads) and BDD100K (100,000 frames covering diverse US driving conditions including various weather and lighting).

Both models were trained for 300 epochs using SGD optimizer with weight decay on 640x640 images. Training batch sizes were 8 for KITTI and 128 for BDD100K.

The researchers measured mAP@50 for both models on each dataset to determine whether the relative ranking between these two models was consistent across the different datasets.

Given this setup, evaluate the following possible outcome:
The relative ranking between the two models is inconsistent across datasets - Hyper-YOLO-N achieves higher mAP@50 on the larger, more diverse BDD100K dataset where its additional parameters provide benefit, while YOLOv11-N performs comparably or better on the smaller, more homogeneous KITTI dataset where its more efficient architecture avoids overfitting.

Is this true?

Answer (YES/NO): NO